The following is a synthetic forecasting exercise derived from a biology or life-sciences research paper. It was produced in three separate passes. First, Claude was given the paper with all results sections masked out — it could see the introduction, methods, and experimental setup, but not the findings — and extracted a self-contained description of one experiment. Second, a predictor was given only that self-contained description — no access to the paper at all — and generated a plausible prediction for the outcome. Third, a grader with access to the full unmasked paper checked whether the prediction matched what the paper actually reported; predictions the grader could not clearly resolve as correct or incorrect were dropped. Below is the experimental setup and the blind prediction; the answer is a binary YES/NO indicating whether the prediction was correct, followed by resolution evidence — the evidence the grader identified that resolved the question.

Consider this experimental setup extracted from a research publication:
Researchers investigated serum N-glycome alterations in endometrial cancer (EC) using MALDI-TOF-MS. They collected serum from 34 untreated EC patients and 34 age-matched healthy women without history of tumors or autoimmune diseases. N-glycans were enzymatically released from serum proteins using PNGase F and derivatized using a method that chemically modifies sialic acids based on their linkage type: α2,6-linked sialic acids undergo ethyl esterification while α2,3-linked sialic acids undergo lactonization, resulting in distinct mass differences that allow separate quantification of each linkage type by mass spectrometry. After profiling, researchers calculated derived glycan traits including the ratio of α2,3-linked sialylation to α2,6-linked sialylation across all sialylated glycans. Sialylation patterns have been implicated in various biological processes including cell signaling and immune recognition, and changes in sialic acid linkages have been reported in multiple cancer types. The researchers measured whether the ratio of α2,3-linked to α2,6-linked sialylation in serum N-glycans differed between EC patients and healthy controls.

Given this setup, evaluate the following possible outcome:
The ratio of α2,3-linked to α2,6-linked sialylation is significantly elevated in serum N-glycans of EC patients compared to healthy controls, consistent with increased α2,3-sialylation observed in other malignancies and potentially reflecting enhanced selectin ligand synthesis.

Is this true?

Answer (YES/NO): NO